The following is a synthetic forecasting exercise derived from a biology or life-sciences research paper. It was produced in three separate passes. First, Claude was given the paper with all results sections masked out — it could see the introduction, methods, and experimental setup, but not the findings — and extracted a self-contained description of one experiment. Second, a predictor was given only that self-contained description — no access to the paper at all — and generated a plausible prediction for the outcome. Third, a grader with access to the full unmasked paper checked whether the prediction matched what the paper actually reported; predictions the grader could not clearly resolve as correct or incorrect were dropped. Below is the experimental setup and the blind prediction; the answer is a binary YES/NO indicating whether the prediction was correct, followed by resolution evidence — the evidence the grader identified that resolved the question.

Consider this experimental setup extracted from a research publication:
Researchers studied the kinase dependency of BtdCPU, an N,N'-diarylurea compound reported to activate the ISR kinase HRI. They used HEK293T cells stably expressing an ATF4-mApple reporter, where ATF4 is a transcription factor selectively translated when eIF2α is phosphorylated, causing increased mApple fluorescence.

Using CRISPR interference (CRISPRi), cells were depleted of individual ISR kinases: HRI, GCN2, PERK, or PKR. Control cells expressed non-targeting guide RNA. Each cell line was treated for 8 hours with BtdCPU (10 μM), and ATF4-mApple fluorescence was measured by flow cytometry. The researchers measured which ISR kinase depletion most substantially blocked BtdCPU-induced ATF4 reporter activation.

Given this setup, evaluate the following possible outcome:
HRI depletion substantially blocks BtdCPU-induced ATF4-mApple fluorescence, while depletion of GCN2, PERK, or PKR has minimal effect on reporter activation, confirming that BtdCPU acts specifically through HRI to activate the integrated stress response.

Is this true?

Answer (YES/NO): YES